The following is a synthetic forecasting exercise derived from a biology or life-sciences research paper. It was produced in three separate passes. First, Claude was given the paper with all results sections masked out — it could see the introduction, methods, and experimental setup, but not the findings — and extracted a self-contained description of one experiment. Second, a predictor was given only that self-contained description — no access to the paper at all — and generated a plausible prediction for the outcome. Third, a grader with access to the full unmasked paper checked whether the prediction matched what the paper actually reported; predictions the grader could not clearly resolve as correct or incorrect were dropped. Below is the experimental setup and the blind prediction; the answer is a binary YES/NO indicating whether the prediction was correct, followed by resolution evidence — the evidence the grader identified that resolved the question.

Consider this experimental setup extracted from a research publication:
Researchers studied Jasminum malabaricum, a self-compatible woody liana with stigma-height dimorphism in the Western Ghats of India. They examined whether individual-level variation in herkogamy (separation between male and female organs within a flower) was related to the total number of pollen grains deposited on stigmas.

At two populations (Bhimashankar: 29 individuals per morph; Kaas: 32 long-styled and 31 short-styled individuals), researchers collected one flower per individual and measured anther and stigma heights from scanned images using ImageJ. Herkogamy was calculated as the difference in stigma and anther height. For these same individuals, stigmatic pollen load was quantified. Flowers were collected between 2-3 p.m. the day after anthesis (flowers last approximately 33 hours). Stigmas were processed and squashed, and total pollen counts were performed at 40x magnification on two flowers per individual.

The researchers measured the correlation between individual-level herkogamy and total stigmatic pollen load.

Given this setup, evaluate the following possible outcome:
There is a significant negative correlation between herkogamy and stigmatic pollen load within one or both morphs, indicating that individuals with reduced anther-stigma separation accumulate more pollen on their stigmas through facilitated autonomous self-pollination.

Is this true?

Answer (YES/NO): YES